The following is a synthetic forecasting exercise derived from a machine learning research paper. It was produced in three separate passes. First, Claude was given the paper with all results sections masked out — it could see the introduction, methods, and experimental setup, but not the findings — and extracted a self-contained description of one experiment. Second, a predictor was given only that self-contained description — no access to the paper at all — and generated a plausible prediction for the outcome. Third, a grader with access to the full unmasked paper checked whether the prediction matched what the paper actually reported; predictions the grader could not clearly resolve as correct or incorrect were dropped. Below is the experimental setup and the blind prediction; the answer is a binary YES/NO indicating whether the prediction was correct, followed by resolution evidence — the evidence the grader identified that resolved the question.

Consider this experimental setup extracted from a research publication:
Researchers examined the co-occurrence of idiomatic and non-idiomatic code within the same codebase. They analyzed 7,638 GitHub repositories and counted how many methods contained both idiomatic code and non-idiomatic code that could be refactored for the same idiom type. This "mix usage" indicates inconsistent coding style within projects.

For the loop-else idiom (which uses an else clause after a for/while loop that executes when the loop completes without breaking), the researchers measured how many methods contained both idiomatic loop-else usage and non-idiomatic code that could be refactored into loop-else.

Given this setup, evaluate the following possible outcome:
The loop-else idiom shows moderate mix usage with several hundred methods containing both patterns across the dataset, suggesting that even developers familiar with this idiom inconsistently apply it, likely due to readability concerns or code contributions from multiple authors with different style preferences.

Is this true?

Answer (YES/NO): NO